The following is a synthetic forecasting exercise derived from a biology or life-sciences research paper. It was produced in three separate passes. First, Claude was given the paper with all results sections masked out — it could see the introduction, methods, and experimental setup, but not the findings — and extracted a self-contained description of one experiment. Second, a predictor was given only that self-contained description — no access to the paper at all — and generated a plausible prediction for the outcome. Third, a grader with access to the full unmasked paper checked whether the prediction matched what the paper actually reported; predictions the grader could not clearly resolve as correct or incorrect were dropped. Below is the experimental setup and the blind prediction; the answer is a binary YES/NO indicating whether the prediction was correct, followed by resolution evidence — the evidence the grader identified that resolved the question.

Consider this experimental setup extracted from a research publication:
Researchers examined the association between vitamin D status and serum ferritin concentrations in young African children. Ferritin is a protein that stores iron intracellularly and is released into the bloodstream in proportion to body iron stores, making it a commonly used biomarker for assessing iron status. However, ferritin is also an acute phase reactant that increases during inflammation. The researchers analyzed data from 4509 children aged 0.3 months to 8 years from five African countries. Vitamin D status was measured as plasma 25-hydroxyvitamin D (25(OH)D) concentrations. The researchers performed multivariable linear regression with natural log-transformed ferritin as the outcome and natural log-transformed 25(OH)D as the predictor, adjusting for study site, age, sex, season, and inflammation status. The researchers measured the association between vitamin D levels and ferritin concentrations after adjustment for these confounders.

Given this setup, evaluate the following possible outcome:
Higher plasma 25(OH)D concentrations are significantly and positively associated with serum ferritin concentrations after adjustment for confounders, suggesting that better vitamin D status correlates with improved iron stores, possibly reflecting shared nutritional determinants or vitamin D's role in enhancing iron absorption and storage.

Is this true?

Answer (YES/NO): YES